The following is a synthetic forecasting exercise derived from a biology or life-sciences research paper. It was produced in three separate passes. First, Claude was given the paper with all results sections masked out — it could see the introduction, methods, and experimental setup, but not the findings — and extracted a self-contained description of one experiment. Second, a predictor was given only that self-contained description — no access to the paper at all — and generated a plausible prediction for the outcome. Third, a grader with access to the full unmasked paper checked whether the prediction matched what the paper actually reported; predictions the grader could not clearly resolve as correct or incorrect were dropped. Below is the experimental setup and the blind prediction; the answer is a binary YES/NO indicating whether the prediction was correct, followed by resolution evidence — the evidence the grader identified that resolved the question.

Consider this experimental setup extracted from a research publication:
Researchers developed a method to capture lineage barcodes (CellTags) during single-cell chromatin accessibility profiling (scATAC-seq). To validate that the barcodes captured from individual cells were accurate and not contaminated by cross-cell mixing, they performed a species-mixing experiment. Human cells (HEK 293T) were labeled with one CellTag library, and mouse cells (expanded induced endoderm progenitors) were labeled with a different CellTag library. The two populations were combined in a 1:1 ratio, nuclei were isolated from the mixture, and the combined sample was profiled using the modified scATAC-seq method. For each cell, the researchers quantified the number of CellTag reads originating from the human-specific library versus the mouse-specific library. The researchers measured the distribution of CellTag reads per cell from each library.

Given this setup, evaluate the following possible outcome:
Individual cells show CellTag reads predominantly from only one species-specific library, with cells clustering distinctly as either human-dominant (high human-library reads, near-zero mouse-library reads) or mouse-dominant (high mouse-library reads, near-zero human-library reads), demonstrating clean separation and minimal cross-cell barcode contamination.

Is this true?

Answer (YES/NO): YES